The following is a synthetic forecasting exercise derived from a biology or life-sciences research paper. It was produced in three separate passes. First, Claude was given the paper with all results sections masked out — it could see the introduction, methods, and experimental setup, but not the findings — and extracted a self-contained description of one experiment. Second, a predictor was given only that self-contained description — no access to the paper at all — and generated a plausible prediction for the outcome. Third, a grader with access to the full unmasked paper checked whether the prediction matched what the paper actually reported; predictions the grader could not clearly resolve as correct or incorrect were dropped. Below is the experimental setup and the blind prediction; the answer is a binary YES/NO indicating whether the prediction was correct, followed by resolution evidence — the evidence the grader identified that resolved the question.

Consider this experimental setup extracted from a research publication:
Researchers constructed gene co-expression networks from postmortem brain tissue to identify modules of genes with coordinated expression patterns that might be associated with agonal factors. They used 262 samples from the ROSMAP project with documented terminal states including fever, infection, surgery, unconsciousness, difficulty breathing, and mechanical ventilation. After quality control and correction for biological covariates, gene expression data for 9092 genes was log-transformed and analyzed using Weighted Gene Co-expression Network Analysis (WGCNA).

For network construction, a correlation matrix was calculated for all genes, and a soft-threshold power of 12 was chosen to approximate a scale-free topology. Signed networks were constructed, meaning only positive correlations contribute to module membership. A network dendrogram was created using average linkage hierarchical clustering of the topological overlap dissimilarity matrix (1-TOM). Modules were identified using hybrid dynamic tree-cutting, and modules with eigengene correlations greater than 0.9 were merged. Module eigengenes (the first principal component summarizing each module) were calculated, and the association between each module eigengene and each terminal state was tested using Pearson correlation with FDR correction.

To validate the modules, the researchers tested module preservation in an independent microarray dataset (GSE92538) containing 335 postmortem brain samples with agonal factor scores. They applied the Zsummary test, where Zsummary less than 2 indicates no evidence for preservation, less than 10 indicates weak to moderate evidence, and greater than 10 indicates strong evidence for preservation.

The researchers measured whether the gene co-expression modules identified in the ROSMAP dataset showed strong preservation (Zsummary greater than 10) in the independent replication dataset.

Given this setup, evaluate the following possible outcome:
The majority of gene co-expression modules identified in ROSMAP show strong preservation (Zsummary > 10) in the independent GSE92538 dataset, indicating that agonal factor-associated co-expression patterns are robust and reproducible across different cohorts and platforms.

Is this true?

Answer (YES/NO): NO